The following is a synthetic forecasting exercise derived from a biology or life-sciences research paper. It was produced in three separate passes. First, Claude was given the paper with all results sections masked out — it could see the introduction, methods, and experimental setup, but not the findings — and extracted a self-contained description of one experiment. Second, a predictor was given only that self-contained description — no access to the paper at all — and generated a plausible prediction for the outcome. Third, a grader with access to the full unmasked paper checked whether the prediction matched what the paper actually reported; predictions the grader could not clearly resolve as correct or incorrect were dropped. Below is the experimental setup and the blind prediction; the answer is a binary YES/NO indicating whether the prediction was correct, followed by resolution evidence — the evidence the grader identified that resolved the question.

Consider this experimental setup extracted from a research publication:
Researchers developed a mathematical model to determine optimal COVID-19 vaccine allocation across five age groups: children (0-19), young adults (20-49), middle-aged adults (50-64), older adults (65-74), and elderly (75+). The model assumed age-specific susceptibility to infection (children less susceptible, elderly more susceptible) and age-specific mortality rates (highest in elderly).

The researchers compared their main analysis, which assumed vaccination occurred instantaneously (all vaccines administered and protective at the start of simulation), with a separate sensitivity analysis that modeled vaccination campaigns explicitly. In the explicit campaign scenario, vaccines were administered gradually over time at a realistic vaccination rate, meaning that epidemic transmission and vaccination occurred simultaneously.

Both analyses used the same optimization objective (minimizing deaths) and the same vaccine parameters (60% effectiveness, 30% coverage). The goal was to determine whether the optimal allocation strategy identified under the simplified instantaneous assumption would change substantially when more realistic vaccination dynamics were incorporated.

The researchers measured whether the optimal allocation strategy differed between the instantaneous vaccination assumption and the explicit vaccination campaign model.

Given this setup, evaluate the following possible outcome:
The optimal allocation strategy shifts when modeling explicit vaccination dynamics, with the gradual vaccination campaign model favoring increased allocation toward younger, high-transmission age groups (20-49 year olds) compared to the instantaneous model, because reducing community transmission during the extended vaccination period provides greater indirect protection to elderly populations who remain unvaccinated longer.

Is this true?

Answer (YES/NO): NO